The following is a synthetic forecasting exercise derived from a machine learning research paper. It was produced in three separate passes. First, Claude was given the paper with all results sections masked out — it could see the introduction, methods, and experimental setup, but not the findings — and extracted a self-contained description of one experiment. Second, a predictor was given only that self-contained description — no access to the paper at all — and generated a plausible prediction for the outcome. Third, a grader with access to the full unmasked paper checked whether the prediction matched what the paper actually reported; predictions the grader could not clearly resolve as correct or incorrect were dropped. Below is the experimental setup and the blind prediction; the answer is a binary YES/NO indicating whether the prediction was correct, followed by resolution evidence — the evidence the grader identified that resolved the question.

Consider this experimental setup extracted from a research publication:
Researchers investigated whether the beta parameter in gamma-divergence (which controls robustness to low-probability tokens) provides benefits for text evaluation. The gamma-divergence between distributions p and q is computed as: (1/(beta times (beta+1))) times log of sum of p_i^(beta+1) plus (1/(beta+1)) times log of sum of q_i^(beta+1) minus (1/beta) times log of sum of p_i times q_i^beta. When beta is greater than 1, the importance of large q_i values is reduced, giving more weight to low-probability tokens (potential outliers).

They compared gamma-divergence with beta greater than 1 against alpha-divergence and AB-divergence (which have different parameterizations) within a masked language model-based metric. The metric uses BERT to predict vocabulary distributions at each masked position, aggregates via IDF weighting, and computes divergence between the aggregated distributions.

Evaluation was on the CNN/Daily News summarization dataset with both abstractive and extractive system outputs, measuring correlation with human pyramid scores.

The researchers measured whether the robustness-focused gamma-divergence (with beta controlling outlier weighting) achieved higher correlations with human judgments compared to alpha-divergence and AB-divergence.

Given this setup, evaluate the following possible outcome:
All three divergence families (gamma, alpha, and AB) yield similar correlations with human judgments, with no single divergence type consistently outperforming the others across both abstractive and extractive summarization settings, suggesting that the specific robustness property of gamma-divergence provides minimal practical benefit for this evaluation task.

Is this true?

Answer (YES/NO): NO